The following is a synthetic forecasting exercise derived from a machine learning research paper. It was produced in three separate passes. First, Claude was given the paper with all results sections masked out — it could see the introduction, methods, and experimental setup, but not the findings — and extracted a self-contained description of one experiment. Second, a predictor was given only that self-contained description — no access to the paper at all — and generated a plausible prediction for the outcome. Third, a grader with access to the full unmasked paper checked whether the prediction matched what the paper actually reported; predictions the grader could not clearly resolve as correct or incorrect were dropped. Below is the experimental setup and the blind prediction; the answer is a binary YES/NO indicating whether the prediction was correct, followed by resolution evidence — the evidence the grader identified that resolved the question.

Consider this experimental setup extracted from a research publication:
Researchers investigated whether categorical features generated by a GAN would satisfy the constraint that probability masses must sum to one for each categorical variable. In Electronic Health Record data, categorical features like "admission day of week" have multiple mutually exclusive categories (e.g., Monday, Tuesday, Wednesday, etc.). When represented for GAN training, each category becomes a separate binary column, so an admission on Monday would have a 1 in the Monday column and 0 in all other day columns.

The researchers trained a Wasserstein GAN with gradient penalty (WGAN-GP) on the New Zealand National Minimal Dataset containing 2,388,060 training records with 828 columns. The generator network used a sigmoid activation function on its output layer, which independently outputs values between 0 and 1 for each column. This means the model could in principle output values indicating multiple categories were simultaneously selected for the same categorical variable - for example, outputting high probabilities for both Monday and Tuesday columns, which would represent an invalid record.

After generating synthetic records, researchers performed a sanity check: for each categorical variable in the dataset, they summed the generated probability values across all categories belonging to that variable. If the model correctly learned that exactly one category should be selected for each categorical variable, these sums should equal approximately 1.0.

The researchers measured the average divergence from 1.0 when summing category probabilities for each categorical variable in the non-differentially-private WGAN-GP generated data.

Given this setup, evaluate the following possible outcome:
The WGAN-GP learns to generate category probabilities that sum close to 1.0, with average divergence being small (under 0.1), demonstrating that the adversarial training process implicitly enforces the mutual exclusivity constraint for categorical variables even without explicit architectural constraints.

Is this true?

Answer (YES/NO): YES